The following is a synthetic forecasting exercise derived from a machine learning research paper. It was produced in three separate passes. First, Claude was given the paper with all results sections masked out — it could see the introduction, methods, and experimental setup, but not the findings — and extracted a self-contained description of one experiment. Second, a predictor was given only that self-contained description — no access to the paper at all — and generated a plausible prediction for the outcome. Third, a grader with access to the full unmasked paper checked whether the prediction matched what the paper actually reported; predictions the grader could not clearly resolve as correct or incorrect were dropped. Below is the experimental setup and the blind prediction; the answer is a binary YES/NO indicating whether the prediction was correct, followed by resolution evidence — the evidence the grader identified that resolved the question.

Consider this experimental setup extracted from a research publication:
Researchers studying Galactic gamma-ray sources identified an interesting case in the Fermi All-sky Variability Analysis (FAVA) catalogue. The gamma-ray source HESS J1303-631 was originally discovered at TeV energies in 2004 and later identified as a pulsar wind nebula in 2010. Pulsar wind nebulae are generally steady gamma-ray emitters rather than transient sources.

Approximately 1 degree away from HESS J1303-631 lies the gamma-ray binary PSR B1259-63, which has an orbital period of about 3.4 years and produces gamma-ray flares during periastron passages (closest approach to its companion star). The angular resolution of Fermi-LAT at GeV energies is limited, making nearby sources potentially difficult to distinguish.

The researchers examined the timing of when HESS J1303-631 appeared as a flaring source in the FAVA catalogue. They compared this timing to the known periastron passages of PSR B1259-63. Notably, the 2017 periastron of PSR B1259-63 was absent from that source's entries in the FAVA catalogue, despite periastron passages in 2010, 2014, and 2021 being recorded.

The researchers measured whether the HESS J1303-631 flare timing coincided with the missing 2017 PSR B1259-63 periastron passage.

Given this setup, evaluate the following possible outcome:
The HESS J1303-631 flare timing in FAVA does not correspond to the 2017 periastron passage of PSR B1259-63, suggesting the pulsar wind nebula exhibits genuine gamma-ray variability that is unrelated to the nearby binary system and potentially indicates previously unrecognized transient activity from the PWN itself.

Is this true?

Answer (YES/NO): NO